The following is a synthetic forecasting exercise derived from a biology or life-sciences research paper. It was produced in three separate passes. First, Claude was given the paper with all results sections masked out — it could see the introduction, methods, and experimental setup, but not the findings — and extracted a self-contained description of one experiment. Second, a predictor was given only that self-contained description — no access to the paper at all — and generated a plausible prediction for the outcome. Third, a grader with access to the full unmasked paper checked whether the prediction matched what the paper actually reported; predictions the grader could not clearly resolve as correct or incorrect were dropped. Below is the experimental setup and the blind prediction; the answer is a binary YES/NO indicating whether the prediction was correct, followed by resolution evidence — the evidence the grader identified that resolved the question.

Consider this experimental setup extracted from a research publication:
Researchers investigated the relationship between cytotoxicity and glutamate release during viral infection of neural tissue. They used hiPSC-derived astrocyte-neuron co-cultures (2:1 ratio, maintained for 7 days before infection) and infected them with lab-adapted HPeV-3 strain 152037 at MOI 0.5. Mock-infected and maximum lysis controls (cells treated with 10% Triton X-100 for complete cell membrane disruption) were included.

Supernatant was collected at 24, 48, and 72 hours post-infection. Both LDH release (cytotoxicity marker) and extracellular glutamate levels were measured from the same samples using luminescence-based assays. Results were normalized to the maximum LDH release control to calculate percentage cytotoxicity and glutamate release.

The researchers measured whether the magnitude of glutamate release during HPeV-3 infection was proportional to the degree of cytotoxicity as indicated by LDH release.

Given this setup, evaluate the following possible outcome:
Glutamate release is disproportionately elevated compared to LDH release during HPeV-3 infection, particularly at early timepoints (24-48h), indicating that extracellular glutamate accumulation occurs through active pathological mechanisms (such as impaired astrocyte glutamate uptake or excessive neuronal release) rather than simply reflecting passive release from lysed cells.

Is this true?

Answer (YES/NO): NO